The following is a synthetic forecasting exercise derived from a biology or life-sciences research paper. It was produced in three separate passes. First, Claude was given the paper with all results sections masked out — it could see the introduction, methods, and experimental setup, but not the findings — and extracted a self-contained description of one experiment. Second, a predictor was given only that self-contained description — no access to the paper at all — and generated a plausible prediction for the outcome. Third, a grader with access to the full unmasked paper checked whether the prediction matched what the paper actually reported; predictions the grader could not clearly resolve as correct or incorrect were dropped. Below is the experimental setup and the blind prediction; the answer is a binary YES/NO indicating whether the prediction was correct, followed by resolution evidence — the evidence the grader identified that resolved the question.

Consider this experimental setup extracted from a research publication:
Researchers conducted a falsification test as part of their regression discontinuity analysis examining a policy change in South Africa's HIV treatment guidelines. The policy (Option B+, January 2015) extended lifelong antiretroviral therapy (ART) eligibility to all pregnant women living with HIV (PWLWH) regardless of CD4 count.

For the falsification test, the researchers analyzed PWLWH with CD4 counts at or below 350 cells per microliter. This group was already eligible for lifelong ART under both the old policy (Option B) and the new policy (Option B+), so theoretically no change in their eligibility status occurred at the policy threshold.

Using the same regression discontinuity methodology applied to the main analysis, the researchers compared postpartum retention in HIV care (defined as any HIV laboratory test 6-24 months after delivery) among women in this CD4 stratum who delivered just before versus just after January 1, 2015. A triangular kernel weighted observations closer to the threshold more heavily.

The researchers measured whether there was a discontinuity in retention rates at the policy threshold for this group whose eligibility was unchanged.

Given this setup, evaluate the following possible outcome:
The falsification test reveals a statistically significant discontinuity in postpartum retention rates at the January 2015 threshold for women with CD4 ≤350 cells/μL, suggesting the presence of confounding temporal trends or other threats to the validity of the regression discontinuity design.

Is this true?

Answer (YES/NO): NO